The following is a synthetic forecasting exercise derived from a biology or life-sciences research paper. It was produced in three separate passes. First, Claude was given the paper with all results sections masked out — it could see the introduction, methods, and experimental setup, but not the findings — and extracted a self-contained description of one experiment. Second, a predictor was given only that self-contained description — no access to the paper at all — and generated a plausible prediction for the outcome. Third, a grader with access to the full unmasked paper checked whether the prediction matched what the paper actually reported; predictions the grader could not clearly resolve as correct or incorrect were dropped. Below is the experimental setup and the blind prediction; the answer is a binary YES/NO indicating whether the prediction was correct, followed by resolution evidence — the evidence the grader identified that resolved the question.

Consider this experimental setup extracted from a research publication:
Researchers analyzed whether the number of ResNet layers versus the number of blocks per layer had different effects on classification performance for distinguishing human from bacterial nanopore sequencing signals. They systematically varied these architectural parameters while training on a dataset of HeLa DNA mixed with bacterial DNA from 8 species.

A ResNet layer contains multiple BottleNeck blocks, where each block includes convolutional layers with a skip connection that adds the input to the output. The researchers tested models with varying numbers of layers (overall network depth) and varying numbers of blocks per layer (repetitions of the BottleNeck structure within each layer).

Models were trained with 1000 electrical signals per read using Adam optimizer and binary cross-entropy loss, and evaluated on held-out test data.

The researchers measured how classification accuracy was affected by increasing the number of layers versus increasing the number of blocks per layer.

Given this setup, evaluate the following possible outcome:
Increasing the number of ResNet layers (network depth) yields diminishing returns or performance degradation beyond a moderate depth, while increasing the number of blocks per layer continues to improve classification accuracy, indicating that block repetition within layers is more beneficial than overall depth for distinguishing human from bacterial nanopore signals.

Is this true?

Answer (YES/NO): YES